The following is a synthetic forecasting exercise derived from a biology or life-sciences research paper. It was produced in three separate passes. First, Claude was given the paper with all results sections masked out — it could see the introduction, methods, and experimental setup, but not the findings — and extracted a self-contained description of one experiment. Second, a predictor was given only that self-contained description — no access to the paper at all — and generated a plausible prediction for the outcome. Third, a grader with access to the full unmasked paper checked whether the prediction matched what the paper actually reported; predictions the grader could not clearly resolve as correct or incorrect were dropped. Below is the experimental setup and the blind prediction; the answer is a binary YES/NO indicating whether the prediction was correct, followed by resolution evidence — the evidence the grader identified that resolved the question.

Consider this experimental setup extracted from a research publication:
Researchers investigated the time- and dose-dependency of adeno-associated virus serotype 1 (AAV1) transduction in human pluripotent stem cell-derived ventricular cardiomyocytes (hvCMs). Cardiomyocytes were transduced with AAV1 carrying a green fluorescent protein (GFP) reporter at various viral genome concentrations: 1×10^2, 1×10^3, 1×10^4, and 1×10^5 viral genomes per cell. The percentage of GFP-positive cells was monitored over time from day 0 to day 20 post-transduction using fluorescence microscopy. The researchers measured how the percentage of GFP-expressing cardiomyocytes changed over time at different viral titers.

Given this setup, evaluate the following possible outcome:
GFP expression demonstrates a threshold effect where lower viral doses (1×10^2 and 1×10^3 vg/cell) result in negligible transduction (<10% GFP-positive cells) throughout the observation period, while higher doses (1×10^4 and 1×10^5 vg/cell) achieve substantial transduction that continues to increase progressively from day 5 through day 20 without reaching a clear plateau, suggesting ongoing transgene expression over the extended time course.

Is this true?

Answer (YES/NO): NO